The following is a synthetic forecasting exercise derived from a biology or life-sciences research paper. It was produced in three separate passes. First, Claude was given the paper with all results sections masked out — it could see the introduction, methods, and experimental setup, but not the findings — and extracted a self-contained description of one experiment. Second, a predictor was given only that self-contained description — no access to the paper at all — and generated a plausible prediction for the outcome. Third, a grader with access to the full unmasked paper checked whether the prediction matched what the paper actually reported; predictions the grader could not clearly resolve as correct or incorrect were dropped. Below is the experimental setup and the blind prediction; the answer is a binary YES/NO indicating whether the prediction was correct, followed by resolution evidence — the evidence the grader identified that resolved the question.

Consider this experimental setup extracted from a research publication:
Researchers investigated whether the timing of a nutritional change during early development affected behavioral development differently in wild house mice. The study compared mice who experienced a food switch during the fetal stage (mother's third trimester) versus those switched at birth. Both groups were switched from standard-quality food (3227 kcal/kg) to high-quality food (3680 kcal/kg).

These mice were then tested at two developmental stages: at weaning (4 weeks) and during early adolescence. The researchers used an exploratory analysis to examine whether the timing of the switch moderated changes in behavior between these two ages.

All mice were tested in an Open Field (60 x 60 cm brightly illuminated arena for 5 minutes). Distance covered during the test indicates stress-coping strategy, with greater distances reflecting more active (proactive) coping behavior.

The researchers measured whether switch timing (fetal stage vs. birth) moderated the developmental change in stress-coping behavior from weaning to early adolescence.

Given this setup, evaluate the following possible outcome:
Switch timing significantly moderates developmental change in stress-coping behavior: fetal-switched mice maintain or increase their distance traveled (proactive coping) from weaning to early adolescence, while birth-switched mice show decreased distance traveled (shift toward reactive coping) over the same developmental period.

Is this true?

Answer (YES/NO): NO